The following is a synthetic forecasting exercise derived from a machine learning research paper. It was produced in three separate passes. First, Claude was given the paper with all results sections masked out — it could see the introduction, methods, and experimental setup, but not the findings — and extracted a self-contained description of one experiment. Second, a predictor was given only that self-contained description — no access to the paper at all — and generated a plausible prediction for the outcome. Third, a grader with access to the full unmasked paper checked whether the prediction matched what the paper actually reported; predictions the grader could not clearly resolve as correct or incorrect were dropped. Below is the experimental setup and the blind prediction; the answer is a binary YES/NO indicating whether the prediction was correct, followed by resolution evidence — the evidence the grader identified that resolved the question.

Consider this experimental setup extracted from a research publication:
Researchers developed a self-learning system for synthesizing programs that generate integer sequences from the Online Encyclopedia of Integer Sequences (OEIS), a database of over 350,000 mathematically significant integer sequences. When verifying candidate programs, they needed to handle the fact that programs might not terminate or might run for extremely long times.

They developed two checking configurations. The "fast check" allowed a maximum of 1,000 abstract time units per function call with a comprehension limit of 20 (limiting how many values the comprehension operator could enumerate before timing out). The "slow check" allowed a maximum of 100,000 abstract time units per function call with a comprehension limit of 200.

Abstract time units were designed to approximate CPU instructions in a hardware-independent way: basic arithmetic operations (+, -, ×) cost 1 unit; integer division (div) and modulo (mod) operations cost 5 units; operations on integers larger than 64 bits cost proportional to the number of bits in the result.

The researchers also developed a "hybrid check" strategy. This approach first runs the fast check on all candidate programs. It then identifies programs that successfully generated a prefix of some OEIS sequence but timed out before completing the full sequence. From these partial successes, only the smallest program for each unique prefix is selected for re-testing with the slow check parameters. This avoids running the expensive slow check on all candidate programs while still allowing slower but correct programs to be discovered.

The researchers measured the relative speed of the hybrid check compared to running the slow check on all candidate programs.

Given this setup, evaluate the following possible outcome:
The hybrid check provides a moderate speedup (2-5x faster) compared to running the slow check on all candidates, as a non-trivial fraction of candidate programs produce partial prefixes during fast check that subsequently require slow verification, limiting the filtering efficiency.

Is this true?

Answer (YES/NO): NO